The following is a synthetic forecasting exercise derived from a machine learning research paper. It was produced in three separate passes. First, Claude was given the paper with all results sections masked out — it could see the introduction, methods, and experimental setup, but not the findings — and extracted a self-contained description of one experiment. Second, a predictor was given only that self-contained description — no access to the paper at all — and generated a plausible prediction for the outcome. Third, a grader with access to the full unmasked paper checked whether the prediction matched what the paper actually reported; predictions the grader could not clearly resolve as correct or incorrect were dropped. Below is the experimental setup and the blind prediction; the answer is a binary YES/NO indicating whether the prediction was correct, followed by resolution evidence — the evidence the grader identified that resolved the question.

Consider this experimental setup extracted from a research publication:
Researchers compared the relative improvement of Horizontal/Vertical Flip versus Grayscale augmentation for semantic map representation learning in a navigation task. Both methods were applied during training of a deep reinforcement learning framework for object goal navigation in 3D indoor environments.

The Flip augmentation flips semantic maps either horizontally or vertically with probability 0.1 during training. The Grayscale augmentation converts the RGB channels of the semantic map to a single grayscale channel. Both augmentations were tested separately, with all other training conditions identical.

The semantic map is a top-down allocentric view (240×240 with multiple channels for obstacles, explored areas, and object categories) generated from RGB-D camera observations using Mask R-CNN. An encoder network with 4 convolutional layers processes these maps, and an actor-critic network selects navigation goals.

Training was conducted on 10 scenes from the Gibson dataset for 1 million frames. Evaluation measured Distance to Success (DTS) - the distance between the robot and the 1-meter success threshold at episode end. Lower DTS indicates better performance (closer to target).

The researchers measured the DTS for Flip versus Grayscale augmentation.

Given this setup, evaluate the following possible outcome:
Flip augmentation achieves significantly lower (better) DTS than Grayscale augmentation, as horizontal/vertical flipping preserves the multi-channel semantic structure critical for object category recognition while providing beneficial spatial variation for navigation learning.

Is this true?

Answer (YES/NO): NO